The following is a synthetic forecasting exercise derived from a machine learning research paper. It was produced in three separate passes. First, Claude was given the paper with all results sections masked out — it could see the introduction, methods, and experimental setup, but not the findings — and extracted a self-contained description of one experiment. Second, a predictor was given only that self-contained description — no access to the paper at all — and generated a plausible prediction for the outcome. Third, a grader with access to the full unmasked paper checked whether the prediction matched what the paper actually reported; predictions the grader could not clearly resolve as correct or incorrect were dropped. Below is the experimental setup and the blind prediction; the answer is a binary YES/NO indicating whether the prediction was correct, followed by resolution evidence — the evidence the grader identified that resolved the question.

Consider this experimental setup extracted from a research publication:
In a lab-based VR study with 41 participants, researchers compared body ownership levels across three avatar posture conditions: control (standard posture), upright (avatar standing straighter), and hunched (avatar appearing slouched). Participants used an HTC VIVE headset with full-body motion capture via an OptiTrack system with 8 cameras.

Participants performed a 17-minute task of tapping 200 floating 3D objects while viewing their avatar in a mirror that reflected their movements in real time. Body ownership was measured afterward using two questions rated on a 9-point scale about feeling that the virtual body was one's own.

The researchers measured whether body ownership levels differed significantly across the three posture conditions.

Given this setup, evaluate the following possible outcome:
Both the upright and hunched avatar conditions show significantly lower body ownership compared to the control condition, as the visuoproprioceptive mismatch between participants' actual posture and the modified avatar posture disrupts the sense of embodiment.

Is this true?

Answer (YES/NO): NO